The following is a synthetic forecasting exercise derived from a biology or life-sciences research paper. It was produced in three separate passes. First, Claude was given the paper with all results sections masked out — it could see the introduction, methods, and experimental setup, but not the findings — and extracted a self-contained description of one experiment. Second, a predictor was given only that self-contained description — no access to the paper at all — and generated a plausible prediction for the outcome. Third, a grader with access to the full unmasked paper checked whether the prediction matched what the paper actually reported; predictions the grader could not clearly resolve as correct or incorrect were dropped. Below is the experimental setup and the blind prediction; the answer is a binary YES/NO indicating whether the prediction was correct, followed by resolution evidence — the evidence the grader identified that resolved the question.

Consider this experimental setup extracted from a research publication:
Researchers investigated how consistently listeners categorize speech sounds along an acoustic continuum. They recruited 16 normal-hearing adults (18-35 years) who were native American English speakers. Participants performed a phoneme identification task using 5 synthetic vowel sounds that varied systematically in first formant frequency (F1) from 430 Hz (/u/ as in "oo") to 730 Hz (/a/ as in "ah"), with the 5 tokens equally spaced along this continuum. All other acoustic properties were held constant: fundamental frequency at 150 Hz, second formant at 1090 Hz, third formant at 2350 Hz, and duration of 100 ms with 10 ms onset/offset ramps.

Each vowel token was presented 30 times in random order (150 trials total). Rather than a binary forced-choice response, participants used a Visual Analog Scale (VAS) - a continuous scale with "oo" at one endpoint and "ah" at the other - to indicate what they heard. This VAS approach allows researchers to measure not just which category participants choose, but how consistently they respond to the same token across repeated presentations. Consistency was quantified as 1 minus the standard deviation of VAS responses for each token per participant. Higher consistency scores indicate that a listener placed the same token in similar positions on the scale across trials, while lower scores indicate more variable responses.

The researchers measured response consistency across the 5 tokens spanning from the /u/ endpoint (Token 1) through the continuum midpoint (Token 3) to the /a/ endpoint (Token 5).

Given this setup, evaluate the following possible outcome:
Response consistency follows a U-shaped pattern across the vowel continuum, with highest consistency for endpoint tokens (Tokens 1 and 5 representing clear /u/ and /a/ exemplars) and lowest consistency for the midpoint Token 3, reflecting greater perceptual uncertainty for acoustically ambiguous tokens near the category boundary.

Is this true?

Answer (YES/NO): YES